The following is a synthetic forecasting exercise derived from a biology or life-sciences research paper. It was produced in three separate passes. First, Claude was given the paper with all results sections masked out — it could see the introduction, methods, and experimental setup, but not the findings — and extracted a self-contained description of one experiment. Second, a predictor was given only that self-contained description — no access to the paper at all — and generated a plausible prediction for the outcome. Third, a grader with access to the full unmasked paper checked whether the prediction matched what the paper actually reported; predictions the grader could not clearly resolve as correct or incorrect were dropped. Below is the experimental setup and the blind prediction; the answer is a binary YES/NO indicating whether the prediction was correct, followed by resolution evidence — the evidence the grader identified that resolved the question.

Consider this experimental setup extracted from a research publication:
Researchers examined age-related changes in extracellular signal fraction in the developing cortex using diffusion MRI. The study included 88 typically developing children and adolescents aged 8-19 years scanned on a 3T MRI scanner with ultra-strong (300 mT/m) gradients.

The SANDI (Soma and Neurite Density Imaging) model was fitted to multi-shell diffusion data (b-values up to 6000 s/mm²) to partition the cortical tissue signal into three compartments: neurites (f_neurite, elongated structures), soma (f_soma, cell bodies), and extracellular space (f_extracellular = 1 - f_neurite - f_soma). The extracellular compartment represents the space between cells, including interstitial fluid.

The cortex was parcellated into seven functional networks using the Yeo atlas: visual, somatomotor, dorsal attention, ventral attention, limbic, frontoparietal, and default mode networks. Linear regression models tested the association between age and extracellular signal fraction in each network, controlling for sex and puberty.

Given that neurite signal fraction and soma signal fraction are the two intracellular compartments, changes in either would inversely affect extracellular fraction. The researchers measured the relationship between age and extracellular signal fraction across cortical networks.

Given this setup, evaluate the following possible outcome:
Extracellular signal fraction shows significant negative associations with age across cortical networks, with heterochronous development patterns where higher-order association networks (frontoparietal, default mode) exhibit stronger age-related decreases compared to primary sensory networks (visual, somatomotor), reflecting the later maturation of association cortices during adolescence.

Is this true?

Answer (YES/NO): NO